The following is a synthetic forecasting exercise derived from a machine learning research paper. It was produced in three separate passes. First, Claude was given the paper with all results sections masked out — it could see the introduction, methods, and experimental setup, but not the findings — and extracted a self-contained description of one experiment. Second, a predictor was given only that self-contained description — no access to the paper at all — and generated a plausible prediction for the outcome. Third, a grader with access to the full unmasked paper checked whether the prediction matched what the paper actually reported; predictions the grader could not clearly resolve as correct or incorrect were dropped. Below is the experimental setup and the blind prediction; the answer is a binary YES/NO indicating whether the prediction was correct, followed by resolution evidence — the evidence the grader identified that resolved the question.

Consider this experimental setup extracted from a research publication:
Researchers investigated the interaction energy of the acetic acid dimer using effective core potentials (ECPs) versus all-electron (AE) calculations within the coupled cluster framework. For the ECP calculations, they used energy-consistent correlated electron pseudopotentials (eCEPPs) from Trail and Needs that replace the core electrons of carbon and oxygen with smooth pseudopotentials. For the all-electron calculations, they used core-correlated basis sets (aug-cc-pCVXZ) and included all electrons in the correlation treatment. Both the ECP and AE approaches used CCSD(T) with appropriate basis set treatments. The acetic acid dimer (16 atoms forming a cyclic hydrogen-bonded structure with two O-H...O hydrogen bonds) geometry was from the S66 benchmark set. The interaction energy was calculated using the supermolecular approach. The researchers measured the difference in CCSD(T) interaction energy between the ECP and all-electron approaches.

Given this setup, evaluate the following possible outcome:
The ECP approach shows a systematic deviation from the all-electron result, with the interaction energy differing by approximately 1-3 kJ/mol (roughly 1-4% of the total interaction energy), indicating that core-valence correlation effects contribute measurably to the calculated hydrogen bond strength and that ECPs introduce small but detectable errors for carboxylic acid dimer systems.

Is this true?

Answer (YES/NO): NO